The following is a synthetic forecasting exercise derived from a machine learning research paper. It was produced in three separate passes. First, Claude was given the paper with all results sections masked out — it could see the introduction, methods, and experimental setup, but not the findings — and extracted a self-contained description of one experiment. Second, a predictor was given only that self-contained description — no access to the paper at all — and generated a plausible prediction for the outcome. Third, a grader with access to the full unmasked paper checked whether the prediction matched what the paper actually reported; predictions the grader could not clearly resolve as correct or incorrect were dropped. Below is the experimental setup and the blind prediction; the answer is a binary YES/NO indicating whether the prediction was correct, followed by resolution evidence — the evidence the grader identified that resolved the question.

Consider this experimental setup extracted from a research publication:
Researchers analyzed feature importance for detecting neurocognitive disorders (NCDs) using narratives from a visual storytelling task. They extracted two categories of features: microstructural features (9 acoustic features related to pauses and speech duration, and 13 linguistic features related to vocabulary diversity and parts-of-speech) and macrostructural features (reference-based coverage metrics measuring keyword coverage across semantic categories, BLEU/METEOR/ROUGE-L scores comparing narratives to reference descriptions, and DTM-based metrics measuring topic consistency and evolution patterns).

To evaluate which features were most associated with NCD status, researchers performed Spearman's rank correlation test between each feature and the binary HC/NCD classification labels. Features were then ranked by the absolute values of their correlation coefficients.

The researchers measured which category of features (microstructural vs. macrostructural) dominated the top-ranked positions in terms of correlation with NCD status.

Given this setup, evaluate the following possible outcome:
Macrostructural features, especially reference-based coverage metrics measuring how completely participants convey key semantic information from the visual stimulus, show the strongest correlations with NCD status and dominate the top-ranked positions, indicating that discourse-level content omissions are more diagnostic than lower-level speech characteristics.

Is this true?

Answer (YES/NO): NO